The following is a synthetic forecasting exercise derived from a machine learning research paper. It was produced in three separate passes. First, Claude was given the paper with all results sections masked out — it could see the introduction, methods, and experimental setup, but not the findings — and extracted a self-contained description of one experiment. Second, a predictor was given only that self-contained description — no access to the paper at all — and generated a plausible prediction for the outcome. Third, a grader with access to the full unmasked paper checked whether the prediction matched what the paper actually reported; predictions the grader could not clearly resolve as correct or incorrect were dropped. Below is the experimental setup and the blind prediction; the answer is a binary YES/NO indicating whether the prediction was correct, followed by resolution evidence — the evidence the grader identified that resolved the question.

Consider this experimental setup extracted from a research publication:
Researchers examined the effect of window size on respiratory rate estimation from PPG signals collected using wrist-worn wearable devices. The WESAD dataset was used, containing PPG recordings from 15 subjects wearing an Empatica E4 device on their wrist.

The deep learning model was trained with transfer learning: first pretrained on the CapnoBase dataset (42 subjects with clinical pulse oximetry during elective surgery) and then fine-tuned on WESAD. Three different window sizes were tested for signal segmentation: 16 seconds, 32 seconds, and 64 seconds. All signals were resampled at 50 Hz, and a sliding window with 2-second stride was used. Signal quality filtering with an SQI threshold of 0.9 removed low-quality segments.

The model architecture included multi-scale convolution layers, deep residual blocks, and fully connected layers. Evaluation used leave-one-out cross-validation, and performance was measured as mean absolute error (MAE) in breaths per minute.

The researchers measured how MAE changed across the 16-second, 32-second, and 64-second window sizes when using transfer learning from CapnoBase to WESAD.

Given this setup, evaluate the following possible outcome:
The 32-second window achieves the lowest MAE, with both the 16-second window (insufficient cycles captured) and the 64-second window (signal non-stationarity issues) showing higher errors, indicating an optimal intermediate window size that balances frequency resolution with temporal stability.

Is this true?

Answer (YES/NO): NO